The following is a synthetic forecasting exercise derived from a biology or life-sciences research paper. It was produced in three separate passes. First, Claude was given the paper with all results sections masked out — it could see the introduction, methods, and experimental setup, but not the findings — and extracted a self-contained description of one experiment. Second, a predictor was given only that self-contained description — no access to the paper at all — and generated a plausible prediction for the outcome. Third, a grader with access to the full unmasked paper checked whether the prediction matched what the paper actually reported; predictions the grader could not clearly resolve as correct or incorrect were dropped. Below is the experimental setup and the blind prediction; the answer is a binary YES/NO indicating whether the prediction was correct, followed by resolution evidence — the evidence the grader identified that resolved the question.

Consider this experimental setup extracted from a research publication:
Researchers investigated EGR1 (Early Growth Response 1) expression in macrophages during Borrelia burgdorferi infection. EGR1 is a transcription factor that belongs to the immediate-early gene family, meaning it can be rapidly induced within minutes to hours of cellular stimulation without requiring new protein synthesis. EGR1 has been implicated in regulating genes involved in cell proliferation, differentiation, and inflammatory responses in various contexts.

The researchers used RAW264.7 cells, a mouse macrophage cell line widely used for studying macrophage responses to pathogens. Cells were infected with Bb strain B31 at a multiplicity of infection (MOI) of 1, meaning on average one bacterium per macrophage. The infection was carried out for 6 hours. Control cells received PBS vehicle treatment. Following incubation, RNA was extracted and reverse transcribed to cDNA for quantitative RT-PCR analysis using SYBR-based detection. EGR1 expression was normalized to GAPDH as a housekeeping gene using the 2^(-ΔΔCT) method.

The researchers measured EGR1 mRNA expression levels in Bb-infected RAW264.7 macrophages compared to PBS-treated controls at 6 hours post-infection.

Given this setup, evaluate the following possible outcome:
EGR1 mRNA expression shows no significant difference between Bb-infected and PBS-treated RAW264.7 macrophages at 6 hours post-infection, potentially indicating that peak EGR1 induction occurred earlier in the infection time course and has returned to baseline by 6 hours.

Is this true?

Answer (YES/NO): NO